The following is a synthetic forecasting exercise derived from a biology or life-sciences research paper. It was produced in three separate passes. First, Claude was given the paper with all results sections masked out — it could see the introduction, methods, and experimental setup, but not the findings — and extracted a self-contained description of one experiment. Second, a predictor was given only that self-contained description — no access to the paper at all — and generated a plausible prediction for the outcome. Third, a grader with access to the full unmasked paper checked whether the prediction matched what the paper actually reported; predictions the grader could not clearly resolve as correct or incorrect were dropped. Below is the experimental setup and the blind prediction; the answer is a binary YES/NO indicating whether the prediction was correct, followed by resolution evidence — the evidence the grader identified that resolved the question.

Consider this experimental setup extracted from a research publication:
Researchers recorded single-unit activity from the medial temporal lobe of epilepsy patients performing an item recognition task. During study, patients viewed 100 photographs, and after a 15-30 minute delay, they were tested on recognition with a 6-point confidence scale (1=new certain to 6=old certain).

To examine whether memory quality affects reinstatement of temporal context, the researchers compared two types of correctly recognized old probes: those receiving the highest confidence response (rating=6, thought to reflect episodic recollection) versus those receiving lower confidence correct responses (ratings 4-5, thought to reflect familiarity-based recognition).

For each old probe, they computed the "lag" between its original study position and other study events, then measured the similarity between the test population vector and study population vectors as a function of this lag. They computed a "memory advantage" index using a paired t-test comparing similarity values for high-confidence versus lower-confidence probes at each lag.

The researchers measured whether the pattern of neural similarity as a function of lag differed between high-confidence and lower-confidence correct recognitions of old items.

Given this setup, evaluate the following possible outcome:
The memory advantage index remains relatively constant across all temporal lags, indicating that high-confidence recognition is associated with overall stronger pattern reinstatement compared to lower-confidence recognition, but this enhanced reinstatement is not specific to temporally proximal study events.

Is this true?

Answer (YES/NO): NO